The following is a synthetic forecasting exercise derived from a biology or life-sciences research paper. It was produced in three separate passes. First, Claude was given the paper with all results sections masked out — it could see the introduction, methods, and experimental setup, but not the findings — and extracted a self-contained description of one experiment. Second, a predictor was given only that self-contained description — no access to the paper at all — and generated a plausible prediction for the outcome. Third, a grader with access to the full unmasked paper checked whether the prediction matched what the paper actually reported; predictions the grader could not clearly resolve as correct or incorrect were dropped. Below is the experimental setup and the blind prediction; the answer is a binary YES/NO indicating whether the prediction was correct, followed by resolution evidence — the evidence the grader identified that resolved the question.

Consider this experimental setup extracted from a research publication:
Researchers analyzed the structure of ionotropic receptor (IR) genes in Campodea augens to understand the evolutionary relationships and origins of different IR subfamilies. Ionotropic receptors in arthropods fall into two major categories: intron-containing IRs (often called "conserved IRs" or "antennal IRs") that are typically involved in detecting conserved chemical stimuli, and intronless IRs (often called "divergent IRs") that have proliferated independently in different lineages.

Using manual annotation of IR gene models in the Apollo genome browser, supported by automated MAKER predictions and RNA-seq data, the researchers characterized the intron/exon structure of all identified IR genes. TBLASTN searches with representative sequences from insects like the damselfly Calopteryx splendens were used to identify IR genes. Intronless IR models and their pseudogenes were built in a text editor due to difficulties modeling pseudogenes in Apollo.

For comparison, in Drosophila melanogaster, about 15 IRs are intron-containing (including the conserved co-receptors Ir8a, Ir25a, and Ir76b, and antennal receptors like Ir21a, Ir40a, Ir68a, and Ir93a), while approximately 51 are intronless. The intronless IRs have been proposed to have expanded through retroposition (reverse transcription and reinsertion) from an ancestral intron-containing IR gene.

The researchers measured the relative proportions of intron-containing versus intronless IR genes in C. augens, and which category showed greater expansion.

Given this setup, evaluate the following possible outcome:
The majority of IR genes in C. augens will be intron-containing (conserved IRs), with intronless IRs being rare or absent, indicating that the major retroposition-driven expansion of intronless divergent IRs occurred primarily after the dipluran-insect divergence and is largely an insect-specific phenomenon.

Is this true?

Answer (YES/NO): NO